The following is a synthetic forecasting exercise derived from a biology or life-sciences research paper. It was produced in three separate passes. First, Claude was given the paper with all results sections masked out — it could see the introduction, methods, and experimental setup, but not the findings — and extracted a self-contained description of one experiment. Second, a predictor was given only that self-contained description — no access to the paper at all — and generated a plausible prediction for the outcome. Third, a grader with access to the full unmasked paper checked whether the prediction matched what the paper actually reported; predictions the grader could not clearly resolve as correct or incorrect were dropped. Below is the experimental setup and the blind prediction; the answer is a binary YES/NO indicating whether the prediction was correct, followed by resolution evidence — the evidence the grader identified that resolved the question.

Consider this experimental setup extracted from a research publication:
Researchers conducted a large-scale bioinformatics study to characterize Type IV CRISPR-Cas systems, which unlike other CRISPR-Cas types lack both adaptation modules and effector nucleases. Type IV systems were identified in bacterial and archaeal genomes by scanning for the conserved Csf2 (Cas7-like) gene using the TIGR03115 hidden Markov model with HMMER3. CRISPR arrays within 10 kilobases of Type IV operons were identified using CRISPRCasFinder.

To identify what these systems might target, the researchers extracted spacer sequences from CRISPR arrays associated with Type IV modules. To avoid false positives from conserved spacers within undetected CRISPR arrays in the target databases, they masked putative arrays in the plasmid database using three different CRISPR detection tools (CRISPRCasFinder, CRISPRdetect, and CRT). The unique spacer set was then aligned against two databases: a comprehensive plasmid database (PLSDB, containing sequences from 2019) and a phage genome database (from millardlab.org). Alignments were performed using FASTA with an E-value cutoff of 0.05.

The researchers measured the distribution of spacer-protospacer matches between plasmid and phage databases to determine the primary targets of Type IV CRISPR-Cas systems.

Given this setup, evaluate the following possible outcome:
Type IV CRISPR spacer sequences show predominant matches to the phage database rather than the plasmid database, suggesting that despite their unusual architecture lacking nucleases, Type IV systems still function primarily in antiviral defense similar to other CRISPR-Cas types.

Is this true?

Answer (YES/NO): NO